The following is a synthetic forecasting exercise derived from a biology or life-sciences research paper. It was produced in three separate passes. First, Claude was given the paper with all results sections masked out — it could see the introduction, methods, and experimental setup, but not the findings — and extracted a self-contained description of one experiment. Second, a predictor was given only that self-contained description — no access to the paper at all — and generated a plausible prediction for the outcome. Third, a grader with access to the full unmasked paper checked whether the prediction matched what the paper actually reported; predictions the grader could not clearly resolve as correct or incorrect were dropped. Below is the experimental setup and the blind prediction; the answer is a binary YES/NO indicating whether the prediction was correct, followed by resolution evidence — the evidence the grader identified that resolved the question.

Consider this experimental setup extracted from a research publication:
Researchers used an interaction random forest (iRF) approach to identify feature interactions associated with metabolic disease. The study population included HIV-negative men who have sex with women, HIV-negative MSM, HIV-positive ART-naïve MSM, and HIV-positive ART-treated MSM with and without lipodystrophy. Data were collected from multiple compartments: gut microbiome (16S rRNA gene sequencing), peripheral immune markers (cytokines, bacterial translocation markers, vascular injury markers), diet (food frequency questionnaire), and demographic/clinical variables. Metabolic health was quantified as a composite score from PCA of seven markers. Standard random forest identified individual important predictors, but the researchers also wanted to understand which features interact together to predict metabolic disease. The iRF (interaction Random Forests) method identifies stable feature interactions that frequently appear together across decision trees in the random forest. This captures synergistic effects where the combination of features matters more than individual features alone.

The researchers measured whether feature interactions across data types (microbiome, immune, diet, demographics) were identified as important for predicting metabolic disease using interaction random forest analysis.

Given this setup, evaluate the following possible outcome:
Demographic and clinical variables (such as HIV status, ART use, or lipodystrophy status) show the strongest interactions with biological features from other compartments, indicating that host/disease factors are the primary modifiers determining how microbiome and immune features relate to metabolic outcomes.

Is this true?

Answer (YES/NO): NO